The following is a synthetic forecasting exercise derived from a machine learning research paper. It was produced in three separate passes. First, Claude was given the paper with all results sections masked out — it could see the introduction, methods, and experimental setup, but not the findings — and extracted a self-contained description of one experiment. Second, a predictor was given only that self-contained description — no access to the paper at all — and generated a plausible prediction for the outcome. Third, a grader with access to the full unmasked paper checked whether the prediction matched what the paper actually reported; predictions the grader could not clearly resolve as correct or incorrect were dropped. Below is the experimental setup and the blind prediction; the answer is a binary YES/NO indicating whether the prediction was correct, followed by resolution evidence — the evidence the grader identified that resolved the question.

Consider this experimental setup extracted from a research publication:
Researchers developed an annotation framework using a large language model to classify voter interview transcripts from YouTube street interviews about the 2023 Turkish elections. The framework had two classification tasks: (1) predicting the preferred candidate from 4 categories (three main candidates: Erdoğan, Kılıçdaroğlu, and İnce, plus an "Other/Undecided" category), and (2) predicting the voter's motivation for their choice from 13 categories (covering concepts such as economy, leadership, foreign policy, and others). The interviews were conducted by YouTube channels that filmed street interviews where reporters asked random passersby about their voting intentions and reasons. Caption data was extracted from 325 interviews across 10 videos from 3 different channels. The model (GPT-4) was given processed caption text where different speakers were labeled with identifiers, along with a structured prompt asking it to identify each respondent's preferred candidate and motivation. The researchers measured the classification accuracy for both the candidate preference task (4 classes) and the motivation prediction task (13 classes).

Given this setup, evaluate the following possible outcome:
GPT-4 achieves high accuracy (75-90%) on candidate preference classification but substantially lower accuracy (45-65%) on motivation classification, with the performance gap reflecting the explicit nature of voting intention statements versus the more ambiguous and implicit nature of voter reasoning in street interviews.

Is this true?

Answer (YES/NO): NO